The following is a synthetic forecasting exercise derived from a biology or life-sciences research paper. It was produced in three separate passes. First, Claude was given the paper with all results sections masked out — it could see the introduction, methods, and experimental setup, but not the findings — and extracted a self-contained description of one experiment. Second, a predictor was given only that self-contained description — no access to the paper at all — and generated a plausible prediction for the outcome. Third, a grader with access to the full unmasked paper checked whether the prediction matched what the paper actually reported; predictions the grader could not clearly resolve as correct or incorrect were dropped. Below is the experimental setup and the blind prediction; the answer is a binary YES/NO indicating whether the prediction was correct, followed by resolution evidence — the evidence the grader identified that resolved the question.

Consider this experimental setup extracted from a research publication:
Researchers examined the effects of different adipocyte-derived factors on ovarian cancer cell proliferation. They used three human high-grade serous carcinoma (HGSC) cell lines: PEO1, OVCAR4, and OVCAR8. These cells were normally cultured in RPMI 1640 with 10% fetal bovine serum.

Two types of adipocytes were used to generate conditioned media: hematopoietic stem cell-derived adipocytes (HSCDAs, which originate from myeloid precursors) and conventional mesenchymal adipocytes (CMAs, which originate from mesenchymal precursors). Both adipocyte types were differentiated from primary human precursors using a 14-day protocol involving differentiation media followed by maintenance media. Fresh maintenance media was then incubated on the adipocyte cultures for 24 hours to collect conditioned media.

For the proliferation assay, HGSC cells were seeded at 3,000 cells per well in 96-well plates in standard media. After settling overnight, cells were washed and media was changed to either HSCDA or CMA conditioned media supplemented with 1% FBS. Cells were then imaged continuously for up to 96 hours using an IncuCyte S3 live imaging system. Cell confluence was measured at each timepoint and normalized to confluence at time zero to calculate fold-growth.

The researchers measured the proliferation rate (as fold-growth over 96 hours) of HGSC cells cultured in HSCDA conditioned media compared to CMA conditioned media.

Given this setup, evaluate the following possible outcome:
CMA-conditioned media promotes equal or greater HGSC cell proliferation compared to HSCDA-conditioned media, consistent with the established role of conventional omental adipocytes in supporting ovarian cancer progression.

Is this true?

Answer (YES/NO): NO